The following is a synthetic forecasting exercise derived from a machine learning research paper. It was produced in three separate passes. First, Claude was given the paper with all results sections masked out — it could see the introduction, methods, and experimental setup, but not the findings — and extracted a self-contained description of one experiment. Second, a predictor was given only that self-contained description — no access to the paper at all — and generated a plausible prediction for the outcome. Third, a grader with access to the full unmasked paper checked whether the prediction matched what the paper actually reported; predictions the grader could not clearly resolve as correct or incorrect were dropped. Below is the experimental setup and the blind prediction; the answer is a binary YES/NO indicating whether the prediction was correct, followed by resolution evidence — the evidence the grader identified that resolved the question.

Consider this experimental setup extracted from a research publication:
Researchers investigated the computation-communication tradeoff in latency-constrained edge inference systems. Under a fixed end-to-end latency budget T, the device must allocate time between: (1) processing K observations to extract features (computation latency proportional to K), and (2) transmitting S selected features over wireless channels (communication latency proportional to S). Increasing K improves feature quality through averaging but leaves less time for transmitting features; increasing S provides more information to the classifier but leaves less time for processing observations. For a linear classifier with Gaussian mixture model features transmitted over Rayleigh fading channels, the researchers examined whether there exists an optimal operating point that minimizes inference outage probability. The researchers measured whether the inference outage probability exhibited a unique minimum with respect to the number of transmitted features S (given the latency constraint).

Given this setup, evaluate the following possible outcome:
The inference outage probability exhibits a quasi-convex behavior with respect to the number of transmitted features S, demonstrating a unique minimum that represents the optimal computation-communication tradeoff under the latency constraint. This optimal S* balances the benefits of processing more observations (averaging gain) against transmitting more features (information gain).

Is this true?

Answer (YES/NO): YES